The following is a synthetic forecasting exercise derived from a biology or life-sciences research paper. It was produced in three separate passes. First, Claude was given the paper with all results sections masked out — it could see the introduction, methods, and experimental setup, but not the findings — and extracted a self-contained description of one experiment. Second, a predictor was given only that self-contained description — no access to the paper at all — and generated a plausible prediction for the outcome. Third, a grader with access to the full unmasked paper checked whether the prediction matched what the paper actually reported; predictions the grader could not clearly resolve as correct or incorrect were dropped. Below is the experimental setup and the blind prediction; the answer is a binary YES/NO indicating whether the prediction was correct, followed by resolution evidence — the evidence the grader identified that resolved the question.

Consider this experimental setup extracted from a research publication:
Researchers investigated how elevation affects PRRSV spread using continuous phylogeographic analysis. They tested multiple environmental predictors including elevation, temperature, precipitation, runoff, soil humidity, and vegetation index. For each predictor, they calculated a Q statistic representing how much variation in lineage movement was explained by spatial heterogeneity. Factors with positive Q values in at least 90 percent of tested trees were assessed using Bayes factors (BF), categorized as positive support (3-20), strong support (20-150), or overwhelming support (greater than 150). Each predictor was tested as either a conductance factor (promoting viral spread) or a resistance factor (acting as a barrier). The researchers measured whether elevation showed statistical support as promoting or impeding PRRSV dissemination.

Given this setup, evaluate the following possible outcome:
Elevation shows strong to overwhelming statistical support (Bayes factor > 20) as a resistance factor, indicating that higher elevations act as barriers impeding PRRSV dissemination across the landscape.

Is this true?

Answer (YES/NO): NO